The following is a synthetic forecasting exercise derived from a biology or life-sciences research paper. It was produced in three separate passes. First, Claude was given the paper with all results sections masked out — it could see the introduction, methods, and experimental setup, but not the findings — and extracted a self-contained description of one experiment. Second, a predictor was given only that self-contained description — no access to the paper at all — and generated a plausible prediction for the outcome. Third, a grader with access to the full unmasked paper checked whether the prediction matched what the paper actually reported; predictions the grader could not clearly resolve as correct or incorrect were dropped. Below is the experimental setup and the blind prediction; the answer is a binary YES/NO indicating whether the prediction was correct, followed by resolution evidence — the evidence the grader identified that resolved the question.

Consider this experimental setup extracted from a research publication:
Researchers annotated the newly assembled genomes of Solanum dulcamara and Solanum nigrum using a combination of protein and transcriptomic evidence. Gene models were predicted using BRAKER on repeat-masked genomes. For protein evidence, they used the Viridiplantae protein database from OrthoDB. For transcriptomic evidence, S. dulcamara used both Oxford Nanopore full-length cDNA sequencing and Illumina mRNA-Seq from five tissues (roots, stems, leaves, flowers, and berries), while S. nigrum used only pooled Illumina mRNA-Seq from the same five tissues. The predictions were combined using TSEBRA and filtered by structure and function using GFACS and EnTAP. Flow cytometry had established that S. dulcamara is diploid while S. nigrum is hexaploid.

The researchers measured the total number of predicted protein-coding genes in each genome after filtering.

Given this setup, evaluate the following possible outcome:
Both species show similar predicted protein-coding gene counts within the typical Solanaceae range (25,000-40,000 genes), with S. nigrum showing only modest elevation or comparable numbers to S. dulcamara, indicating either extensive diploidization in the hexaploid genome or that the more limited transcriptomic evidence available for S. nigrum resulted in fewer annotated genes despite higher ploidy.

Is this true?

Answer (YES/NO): NO